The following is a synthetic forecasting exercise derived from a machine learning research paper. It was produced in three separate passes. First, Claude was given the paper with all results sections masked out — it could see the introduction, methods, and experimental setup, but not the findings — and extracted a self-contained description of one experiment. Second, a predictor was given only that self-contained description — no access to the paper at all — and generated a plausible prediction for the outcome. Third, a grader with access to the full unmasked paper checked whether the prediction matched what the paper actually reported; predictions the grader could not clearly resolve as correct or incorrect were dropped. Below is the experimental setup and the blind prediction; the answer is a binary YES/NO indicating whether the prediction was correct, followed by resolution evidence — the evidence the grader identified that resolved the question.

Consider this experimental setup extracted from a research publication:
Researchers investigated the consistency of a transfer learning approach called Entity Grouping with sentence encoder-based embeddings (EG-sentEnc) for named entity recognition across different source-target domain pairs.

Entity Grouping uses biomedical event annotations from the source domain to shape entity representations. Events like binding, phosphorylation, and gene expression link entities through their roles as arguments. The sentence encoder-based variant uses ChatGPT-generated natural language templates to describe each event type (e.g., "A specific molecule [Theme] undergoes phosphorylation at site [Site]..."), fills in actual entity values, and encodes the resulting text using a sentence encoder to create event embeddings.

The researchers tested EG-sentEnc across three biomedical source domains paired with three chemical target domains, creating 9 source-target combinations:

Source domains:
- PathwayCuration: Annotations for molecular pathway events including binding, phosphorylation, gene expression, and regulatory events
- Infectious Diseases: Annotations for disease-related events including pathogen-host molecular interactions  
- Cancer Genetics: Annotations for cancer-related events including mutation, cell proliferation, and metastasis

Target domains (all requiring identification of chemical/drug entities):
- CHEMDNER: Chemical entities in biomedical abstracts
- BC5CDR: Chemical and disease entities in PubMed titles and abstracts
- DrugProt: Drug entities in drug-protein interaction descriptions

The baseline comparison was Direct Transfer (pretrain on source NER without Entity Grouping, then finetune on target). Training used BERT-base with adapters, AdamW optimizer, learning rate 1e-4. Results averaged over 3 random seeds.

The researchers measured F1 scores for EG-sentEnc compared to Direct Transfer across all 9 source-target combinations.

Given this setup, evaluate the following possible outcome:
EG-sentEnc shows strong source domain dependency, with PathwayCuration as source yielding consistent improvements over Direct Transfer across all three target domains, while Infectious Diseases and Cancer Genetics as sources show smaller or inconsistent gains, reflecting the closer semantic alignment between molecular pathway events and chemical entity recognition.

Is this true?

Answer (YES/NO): NO